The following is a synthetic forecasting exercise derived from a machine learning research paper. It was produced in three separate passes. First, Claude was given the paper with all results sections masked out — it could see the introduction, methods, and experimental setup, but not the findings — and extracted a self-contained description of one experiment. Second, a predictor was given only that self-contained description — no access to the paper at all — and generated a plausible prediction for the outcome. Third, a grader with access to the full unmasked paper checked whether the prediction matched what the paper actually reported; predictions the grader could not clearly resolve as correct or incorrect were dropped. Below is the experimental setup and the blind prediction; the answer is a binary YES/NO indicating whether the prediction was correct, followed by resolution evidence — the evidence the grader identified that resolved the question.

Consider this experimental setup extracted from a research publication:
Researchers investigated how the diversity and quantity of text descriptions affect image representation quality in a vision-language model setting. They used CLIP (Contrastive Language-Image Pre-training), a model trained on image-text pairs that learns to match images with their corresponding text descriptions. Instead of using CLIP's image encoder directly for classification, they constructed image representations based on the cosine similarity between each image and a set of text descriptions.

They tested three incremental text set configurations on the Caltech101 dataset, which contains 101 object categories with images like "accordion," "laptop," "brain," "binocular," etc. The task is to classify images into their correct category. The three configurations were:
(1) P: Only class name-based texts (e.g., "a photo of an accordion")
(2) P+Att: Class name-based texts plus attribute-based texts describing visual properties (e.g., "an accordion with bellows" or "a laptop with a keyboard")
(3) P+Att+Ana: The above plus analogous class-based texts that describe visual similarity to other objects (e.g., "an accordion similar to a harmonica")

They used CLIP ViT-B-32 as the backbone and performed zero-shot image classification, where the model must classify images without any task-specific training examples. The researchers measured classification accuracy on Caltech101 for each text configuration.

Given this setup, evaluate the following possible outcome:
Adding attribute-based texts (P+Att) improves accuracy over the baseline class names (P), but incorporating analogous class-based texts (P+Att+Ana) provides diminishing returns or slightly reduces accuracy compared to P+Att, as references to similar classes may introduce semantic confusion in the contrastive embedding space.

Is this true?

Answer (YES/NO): NO